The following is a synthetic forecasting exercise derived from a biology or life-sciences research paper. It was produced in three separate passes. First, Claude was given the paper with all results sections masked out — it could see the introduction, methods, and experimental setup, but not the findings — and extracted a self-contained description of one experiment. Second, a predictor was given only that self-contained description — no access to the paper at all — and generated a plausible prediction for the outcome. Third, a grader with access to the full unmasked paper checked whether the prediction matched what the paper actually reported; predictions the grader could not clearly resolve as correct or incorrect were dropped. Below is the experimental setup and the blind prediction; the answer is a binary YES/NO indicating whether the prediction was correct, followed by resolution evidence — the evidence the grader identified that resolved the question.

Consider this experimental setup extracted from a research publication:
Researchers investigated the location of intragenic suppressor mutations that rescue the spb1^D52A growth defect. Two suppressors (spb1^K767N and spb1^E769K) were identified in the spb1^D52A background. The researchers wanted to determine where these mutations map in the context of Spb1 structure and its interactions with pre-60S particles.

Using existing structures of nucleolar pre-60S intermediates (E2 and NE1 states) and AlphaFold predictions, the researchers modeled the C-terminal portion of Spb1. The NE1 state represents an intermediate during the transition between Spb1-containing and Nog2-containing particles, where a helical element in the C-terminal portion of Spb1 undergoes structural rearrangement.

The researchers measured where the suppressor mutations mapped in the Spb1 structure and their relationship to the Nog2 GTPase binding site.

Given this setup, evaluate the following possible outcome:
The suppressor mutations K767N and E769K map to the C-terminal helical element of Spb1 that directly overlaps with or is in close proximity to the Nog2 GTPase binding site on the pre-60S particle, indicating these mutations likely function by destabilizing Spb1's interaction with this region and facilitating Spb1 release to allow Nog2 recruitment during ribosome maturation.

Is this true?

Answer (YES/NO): YES